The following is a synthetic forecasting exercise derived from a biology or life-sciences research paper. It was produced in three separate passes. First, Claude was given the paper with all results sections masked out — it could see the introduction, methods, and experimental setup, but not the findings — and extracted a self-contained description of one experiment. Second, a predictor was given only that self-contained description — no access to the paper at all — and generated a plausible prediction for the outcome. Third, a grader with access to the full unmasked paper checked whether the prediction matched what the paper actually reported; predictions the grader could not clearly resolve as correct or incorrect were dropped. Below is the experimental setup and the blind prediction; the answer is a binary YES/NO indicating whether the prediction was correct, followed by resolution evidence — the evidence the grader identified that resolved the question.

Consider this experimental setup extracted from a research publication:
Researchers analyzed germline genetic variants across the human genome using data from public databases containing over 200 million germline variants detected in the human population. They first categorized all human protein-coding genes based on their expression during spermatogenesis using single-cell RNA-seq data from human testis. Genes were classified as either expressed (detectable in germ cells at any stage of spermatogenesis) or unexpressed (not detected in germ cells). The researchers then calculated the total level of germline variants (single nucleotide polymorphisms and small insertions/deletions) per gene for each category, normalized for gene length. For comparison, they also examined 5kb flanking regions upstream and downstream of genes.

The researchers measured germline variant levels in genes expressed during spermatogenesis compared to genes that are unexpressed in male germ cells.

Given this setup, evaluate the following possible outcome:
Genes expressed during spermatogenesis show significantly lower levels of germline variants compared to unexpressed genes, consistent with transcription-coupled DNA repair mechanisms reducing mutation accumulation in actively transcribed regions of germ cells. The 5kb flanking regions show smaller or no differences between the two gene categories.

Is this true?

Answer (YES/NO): YES